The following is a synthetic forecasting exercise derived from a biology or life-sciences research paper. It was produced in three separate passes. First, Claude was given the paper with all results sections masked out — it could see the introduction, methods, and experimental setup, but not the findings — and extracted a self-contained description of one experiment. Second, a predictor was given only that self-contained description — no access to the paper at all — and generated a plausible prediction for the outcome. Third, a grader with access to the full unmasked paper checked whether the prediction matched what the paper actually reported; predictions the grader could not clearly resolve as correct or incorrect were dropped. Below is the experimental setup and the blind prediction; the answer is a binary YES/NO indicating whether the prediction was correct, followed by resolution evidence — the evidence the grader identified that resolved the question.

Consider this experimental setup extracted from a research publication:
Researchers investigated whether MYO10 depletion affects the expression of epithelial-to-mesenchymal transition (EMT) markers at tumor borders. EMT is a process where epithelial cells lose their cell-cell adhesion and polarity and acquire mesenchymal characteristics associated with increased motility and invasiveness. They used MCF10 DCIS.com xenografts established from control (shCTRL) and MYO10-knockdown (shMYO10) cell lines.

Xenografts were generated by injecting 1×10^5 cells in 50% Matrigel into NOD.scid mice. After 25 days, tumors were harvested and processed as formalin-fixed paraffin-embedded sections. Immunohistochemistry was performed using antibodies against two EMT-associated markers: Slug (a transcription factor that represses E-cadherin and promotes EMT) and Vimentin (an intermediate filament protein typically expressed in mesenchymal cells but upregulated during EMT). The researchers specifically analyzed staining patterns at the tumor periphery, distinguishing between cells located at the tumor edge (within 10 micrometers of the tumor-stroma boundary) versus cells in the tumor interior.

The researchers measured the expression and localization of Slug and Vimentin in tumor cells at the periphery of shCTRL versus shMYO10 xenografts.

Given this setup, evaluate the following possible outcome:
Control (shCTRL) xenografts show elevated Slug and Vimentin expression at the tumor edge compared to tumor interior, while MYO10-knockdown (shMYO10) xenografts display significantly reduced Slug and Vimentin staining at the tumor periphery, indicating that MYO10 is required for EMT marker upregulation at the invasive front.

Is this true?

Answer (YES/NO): NO